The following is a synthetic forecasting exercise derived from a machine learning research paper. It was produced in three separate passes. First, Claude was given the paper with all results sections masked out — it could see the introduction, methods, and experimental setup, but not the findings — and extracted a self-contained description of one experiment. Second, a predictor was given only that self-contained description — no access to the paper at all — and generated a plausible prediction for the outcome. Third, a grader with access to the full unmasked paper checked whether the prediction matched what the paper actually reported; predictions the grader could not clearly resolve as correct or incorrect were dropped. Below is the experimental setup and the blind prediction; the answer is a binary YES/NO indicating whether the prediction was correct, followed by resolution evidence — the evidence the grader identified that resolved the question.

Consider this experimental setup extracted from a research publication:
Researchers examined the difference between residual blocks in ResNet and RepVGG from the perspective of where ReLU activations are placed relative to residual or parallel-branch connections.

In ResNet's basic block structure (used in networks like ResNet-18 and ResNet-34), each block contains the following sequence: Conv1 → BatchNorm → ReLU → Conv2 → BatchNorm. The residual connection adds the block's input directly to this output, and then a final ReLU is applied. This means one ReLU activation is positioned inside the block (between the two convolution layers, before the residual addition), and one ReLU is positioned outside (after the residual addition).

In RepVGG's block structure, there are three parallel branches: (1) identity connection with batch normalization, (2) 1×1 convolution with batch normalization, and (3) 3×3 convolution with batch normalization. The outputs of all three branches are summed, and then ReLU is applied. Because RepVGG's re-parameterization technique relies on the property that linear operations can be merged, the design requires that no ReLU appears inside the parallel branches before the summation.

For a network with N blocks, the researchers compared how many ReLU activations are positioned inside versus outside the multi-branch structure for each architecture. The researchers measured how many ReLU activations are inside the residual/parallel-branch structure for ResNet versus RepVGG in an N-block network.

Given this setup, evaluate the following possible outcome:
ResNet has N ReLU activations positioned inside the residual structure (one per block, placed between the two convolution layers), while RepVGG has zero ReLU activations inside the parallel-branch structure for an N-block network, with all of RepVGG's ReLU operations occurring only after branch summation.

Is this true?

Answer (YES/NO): YES